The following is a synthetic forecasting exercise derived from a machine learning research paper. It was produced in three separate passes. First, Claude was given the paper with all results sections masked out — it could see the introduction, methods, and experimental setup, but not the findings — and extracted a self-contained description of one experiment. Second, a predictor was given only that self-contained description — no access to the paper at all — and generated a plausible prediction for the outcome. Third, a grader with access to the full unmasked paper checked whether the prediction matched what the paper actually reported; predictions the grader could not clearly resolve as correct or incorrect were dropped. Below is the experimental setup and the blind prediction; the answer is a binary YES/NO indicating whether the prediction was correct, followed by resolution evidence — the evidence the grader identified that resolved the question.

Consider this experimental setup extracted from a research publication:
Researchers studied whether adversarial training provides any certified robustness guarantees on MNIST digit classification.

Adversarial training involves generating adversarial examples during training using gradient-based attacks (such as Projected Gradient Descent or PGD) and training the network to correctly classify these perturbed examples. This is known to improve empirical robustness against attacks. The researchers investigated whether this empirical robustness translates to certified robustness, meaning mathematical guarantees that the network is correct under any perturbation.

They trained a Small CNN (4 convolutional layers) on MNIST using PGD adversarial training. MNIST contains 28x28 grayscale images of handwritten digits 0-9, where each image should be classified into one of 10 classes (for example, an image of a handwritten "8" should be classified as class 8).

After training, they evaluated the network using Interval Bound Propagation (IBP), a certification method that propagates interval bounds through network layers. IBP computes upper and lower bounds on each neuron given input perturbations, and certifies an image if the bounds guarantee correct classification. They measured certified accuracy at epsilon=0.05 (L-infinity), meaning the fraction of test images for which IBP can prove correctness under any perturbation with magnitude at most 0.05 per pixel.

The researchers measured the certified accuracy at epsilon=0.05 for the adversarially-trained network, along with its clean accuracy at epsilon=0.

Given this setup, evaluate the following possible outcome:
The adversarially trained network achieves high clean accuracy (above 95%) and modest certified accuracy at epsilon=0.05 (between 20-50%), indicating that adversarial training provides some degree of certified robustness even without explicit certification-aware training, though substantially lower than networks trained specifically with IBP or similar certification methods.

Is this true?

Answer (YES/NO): NO